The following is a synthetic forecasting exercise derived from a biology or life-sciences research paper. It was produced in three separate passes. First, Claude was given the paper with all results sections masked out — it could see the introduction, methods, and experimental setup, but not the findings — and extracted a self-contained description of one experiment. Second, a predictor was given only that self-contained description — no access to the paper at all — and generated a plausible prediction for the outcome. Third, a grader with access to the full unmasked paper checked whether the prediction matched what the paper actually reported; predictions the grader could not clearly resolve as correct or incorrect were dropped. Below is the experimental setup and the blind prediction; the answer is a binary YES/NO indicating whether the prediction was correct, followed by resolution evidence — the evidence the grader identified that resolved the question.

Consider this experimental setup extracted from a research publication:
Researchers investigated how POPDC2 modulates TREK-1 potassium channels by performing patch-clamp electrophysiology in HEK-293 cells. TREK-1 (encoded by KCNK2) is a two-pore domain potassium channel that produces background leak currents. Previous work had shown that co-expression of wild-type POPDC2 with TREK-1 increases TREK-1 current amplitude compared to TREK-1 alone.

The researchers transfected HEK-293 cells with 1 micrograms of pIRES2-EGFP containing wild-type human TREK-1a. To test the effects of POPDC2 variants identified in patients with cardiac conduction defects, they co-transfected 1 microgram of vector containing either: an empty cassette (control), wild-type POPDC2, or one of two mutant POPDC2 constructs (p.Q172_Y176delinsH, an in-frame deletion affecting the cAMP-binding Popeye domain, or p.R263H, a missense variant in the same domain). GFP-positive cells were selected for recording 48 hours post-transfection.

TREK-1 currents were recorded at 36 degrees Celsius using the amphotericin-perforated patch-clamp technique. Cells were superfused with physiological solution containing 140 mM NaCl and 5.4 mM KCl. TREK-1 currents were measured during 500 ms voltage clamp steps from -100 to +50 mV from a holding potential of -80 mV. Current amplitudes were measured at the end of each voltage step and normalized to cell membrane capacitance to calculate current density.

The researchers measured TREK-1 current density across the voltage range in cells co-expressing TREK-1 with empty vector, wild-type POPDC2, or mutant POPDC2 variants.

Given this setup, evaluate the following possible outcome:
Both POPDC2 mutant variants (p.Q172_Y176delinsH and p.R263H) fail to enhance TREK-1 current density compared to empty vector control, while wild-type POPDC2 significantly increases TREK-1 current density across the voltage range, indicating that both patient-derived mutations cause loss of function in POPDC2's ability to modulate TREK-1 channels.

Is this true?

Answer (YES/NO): YES